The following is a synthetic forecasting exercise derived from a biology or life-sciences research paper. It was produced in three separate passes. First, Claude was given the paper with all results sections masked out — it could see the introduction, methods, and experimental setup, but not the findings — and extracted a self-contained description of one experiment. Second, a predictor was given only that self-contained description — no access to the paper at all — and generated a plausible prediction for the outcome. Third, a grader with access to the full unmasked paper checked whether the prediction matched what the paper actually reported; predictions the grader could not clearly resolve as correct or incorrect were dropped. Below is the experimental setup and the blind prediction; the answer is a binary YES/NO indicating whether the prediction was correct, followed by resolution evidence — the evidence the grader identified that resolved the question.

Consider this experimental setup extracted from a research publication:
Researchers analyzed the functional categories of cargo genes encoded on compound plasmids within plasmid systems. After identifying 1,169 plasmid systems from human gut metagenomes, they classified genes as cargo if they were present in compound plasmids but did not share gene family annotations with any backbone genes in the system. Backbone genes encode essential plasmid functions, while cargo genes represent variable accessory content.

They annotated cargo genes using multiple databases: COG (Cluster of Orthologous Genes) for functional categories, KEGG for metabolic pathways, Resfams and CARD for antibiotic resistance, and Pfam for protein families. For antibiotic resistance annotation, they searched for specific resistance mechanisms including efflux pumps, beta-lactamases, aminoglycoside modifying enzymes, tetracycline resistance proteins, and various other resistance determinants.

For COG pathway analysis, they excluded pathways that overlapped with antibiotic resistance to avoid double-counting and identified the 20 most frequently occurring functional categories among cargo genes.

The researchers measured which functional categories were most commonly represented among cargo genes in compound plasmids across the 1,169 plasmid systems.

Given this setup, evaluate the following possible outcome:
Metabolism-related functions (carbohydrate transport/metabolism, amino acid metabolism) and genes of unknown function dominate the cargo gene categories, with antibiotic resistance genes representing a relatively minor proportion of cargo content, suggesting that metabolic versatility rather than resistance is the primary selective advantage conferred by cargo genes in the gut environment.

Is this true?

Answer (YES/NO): NO